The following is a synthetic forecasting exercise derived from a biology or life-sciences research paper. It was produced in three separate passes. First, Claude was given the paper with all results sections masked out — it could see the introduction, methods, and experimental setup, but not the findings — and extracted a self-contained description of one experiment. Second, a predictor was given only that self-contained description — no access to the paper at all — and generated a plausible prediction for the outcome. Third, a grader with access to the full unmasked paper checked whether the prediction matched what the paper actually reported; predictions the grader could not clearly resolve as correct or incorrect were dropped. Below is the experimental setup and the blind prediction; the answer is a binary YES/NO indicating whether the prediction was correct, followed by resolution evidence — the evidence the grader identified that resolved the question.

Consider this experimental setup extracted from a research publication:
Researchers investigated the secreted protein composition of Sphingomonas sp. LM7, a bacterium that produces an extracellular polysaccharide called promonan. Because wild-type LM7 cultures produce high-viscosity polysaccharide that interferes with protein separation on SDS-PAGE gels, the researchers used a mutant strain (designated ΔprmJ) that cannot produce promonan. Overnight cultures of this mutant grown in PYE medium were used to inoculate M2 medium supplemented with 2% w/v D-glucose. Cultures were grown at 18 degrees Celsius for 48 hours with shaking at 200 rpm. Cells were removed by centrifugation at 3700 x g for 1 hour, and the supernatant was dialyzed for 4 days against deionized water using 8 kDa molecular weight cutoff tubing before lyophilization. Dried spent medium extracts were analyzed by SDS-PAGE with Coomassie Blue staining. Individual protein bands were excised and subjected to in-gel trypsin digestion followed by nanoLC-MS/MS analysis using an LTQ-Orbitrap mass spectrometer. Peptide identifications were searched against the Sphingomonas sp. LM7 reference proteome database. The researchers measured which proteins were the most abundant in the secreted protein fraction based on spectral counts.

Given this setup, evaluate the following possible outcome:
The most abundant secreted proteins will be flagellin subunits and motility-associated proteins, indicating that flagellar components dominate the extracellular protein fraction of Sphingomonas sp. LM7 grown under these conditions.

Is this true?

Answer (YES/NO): NO